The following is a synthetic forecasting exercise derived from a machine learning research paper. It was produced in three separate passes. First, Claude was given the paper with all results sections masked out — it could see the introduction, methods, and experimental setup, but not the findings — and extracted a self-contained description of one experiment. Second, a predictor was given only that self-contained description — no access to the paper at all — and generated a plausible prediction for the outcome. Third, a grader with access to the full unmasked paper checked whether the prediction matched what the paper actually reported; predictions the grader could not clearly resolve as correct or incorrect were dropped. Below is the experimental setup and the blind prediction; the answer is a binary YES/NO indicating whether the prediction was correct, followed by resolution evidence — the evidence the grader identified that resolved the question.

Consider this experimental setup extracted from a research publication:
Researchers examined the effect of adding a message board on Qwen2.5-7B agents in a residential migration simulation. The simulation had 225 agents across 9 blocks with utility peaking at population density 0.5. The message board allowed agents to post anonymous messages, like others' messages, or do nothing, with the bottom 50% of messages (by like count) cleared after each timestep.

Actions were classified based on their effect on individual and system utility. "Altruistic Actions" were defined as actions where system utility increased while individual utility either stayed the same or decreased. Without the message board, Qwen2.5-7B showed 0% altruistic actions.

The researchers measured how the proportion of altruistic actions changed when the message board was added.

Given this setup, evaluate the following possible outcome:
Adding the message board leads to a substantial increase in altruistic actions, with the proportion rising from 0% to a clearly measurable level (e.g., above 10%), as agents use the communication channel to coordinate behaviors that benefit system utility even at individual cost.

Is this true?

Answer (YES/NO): YES